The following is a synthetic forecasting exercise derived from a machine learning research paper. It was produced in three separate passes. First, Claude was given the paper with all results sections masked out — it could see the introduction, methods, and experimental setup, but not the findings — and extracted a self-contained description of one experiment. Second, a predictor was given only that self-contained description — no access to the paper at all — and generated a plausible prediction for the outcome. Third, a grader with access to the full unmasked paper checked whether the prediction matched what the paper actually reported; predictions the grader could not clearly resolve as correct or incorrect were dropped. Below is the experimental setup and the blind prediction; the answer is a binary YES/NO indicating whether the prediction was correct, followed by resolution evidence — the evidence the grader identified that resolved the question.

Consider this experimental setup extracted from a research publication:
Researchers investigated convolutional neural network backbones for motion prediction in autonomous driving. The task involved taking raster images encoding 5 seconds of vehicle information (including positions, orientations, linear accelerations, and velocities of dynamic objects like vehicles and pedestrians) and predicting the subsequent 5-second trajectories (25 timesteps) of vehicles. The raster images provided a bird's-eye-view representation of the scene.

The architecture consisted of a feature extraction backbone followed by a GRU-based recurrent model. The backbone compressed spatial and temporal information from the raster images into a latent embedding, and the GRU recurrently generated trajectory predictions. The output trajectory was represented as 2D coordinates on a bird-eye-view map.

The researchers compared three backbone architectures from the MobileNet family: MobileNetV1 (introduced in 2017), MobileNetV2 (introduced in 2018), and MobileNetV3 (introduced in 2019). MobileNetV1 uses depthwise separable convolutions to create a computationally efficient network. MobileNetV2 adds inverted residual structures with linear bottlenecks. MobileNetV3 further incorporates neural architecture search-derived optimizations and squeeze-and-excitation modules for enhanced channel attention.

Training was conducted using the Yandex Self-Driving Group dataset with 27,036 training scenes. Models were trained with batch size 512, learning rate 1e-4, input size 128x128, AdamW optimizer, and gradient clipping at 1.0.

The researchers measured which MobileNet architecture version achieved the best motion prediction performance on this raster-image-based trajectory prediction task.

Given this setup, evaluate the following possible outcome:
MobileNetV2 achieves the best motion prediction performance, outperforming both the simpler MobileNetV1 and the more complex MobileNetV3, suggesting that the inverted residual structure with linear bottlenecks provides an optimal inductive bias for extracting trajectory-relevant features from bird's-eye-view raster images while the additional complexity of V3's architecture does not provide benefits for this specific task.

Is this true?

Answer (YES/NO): NO